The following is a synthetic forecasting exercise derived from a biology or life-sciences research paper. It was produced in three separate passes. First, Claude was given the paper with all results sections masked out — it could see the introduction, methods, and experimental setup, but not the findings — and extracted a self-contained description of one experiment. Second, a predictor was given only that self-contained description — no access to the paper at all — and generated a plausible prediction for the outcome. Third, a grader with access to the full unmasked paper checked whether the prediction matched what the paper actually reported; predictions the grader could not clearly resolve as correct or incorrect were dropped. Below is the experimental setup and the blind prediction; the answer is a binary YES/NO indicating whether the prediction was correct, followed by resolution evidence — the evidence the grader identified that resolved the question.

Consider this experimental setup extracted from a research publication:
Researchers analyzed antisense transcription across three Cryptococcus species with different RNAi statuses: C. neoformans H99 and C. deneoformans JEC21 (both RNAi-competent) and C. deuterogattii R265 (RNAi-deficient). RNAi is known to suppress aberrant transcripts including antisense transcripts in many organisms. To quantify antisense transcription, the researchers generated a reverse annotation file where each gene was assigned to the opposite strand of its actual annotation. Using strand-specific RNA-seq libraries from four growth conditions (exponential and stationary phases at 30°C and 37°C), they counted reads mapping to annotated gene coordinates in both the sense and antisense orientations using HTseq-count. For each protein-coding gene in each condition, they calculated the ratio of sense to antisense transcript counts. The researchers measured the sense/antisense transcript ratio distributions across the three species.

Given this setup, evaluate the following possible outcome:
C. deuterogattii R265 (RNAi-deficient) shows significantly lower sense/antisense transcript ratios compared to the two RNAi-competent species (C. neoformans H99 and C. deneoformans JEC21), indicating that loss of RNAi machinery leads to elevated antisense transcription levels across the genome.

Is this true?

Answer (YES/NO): NO